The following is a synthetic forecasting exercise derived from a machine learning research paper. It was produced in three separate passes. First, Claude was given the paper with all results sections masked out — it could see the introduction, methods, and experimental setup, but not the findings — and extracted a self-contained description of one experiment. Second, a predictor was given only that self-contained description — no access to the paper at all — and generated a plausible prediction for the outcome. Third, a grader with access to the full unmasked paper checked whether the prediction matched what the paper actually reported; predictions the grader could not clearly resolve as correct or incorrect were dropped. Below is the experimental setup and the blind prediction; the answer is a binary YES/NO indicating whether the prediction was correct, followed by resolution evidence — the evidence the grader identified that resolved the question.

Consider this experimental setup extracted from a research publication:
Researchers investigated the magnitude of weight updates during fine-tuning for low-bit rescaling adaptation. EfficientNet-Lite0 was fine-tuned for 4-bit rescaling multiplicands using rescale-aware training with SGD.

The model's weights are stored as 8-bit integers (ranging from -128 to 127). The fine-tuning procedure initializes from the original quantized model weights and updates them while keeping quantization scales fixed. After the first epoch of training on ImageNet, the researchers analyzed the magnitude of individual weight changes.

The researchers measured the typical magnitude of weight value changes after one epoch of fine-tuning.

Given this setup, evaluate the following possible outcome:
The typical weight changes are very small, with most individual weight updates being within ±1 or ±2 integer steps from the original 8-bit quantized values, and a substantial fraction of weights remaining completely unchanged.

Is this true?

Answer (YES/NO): YES